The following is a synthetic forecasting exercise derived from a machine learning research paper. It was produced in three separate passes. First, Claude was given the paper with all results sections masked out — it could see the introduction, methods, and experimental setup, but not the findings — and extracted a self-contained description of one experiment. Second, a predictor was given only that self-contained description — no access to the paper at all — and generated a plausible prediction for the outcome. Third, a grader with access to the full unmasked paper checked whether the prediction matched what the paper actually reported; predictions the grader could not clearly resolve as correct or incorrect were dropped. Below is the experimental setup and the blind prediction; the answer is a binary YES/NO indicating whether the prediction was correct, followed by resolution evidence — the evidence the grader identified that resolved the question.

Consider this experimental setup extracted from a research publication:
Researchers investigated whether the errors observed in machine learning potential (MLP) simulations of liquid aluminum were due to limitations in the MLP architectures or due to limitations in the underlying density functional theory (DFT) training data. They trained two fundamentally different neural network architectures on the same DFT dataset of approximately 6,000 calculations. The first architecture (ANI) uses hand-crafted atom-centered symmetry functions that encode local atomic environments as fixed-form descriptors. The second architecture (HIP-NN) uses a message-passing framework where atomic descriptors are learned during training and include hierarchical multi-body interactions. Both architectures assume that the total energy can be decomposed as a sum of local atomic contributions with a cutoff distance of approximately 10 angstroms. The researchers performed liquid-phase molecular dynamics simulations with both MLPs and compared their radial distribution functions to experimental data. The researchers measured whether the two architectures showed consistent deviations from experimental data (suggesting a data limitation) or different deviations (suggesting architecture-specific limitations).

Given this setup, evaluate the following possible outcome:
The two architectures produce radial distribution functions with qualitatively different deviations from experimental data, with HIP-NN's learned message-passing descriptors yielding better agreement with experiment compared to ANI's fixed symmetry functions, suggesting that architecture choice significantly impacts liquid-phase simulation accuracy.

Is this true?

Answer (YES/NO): NO